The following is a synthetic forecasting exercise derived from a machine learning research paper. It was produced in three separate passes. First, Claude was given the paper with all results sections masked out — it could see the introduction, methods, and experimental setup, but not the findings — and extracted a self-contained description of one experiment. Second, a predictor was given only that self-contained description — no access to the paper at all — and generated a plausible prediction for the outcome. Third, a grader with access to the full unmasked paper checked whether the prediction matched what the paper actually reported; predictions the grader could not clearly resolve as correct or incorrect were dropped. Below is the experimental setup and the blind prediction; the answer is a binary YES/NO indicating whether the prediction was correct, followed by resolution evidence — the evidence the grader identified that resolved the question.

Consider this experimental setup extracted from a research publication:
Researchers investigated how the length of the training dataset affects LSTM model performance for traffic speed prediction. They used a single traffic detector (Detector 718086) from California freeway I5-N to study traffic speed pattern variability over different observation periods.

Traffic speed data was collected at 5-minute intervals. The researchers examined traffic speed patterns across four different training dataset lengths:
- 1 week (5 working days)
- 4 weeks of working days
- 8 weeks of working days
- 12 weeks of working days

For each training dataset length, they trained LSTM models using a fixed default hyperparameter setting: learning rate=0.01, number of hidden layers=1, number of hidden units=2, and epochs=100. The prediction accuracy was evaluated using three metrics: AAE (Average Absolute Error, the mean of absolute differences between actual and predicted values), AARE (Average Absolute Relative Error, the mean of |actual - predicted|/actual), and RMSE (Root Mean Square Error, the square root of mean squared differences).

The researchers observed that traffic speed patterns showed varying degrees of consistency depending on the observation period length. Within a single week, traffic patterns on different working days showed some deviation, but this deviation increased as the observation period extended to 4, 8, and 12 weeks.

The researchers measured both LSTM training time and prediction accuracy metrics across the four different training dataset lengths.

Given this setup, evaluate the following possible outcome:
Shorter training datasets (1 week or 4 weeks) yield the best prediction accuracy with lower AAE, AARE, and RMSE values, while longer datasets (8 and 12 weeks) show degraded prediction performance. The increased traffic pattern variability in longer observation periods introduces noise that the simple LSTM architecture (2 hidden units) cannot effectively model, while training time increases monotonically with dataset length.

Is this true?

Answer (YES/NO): NO